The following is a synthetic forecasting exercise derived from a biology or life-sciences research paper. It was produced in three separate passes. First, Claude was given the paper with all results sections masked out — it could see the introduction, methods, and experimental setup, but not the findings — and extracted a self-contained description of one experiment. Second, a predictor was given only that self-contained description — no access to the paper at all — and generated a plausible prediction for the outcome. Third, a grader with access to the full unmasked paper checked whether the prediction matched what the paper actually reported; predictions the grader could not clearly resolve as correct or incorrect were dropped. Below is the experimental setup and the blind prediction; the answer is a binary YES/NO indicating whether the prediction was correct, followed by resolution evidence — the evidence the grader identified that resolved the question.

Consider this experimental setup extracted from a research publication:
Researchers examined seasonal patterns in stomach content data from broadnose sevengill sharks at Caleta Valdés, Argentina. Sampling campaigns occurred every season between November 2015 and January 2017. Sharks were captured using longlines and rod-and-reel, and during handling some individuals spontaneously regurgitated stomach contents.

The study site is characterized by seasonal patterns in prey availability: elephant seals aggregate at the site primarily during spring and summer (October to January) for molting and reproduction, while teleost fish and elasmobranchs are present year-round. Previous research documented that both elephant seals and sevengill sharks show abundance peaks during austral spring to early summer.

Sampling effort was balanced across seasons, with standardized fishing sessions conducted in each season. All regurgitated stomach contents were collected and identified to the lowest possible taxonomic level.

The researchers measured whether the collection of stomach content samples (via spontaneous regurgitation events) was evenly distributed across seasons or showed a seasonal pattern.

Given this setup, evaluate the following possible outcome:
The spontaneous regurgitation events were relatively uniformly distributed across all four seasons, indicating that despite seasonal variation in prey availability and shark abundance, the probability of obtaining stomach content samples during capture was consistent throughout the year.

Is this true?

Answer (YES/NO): NO